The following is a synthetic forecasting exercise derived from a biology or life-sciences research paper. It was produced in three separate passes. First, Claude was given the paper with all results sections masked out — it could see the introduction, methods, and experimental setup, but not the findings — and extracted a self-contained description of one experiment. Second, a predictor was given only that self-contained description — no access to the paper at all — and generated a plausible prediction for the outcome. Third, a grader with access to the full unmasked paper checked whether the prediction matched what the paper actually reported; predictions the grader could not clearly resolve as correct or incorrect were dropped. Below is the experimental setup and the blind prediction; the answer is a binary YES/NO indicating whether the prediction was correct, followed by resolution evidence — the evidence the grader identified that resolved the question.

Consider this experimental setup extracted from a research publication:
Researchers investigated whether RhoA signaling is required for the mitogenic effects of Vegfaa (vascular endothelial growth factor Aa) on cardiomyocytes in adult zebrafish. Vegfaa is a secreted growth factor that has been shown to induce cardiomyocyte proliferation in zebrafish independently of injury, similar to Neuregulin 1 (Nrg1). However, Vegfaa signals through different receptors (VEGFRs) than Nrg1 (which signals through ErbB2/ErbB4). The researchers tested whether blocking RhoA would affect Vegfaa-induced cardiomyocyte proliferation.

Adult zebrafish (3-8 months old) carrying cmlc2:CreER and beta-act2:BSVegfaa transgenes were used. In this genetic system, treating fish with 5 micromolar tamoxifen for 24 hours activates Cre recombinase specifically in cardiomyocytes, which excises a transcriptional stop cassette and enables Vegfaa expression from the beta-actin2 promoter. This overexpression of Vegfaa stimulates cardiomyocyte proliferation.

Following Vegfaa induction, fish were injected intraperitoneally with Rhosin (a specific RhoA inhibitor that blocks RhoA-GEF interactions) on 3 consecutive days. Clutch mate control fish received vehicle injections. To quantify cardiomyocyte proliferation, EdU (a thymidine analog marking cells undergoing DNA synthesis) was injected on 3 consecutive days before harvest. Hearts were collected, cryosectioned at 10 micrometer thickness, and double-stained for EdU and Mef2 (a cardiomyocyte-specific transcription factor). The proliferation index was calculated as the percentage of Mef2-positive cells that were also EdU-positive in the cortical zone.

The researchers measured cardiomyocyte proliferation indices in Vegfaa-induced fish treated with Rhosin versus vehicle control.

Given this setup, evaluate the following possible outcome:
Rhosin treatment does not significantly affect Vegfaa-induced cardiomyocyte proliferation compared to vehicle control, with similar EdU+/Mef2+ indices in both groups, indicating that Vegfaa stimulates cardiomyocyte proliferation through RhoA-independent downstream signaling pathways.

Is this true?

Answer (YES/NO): NO